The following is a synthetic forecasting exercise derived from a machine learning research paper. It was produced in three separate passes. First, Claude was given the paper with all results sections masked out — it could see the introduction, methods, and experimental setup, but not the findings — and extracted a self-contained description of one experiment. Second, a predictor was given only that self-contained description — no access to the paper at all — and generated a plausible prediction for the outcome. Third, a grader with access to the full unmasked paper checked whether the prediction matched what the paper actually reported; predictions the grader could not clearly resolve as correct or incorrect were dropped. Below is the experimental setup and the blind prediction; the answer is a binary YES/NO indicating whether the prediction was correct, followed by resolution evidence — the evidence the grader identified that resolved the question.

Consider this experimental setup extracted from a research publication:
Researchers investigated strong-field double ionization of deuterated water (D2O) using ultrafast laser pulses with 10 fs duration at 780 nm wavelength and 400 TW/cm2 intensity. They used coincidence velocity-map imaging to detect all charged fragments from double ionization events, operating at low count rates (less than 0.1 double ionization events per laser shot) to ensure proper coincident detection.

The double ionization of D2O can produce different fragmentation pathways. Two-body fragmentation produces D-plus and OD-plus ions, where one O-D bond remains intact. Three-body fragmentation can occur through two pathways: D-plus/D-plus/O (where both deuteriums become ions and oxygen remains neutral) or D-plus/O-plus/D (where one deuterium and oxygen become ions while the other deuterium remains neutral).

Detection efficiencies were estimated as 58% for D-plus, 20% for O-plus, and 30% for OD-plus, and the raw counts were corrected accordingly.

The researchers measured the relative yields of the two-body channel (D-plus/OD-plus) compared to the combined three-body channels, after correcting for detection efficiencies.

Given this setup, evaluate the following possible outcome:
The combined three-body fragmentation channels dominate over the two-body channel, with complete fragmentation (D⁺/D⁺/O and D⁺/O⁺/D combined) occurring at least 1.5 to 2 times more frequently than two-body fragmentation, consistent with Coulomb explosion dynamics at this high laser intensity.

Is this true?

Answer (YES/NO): NO